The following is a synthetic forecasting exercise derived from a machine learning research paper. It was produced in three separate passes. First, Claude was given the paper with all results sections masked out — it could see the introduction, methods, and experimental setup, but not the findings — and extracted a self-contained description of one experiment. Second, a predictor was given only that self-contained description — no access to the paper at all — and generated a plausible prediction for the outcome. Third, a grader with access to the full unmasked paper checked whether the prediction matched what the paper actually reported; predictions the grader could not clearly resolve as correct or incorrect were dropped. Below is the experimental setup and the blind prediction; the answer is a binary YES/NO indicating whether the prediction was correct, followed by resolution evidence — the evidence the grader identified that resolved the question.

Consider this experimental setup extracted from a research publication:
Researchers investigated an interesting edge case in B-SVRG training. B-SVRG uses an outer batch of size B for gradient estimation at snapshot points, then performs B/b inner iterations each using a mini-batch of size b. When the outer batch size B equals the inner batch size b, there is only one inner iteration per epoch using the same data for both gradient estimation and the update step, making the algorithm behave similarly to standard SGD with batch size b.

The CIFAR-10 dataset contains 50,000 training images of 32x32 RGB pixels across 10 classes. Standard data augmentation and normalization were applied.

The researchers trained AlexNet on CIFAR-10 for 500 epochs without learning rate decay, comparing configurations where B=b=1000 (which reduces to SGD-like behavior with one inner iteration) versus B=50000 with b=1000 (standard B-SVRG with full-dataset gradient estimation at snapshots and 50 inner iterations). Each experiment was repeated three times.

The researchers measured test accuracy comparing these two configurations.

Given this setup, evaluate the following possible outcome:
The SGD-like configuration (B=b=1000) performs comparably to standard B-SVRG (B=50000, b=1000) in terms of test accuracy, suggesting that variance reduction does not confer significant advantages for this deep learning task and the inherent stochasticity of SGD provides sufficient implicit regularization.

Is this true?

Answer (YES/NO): NO